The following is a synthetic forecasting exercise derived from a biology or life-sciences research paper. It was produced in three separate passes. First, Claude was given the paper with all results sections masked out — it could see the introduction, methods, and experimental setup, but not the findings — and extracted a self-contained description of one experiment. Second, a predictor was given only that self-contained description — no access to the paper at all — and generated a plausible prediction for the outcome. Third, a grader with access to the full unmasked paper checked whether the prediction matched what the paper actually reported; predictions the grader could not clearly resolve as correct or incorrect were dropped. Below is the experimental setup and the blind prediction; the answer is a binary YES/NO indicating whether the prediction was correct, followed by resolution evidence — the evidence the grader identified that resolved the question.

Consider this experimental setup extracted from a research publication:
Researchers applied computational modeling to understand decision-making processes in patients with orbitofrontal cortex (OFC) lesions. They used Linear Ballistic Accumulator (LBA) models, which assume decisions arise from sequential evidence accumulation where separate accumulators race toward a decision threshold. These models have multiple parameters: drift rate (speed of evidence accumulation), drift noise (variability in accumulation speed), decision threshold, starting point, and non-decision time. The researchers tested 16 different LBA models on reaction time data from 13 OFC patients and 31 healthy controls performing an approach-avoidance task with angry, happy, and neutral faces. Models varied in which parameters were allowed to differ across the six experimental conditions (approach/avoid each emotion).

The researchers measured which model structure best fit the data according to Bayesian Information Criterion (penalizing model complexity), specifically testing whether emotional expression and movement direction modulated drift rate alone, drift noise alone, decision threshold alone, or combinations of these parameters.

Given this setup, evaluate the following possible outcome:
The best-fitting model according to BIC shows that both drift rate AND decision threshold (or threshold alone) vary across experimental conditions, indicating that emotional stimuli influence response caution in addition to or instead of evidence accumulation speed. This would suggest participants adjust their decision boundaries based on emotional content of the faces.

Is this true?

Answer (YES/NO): NO